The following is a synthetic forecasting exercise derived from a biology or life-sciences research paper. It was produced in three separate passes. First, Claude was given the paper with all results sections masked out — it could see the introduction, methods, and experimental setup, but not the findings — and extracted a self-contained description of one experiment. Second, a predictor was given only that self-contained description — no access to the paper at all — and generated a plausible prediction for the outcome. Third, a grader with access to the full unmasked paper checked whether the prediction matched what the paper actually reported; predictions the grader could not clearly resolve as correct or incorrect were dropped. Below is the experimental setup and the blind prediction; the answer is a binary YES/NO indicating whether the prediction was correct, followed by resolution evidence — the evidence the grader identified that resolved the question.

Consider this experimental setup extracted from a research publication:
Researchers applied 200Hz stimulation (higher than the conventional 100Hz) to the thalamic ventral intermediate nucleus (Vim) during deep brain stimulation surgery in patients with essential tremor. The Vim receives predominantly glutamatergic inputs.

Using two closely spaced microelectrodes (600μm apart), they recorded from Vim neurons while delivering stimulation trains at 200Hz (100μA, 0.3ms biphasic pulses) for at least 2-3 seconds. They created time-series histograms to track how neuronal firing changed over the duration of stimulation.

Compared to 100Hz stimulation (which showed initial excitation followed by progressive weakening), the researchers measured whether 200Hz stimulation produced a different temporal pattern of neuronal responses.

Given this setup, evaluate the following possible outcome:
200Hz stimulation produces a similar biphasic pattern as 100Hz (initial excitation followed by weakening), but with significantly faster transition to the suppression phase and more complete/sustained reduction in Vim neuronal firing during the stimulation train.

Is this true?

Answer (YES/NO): YES